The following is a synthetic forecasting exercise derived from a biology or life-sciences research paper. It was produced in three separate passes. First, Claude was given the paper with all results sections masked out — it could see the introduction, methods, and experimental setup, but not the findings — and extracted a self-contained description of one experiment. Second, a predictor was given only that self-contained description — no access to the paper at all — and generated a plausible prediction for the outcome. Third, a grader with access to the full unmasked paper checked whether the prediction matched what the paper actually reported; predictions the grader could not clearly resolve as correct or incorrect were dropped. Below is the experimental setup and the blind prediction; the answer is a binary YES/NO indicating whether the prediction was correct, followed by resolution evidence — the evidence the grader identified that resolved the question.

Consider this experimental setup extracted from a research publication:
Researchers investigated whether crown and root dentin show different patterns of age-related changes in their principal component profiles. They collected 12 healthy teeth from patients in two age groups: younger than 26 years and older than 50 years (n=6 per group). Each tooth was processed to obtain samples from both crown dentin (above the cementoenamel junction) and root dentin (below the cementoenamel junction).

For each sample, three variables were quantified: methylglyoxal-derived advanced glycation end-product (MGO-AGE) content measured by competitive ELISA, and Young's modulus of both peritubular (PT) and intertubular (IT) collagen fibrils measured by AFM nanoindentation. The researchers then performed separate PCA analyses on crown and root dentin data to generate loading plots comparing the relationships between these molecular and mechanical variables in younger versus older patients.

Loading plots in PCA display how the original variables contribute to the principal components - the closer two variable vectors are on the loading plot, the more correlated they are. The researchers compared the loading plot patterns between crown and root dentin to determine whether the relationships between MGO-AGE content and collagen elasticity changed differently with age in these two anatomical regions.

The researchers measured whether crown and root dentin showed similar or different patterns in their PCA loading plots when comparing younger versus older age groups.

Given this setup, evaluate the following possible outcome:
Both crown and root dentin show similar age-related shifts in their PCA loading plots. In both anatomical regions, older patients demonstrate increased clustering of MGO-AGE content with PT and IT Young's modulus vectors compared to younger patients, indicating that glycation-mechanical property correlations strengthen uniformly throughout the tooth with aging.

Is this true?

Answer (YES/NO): NO